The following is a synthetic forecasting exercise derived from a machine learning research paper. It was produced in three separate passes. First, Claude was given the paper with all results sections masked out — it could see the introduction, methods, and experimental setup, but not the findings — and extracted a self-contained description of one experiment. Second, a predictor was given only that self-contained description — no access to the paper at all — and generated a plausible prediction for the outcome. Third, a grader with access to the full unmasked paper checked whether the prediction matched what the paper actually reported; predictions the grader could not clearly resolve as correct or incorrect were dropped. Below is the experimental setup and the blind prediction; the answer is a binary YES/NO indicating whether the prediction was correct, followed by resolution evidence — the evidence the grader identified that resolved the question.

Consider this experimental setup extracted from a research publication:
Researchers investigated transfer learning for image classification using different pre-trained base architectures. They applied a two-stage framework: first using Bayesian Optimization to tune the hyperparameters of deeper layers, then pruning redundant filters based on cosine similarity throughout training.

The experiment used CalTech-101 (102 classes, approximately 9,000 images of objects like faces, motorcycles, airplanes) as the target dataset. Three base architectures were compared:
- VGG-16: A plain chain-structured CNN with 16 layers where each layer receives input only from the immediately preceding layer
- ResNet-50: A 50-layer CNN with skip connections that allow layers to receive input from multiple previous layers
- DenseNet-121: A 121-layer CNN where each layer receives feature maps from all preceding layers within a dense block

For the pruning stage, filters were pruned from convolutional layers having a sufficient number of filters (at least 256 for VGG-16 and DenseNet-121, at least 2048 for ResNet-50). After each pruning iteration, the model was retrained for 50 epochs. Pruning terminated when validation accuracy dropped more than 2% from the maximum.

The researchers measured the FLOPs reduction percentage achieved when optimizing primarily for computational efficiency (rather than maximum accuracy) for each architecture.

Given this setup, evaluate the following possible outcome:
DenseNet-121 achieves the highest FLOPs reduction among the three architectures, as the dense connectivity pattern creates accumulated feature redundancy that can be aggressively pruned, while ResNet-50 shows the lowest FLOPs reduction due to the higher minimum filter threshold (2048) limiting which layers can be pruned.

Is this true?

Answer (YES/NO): NO